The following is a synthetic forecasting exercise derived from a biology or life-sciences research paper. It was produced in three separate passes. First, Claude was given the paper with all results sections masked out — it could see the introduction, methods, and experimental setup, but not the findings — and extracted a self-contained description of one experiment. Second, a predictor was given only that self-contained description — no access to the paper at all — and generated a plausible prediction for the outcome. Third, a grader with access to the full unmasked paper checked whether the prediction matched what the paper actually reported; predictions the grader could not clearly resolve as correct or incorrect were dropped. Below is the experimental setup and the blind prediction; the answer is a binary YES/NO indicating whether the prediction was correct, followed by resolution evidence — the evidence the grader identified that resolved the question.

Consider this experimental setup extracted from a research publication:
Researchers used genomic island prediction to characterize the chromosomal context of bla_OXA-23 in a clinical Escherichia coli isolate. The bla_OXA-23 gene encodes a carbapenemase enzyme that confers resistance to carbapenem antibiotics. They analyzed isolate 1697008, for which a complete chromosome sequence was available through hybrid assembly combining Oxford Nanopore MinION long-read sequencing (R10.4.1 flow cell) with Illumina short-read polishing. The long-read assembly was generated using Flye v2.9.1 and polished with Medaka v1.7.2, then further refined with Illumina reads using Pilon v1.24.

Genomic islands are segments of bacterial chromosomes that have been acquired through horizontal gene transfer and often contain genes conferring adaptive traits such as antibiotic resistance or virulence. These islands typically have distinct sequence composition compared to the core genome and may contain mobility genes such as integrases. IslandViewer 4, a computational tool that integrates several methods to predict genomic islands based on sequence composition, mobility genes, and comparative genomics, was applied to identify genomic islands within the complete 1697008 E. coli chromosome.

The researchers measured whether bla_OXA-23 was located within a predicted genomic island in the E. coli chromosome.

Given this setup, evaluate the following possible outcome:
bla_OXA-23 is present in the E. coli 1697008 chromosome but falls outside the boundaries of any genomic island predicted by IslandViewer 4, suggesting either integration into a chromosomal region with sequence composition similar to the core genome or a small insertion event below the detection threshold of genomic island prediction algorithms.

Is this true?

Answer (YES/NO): NO